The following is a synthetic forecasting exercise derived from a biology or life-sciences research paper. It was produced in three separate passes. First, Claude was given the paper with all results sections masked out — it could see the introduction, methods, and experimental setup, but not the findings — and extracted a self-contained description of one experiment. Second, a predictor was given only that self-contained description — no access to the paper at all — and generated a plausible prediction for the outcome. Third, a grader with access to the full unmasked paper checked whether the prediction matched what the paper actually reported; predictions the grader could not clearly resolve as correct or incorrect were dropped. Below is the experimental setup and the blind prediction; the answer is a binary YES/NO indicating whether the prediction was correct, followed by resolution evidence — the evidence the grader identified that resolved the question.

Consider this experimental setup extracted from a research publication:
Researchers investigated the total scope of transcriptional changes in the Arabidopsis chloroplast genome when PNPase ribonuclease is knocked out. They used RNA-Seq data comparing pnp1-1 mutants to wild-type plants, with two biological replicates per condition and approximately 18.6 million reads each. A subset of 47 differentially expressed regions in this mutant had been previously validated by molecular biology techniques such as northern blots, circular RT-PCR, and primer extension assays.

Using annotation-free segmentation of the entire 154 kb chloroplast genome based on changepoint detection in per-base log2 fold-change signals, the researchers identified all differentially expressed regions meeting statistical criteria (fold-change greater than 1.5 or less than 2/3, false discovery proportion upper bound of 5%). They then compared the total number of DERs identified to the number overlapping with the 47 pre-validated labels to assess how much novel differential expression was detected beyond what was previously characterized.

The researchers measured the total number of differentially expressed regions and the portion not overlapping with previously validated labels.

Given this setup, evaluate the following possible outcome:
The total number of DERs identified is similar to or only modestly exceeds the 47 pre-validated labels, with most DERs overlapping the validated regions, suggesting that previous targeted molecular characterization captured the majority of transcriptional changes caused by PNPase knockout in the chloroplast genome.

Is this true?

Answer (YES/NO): NO